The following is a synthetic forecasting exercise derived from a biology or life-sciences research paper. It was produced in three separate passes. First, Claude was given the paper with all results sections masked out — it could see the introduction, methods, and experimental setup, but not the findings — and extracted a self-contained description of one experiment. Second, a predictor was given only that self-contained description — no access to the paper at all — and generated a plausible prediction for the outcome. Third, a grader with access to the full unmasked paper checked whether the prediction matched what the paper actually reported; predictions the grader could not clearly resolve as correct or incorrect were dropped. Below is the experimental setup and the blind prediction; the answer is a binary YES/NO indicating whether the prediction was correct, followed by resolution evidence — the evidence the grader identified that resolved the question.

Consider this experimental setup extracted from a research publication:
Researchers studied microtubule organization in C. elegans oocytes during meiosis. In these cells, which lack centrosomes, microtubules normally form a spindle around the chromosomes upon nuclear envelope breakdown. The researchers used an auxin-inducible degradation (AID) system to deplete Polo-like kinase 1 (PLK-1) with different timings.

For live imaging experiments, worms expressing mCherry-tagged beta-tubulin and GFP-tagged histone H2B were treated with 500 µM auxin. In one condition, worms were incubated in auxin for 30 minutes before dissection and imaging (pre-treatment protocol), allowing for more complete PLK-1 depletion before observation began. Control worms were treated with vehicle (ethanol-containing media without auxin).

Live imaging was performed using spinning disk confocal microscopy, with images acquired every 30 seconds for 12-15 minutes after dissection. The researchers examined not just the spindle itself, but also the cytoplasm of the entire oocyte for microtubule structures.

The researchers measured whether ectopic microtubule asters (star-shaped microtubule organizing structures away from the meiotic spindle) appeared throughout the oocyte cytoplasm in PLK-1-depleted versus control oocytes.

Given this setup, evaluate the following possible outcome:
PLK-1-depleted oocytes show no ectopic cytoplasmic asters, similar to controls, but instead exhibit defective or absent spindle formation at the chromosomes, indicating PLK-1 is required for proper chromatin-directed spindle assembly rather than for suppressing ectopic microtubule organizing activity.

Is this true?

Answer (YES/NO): NO